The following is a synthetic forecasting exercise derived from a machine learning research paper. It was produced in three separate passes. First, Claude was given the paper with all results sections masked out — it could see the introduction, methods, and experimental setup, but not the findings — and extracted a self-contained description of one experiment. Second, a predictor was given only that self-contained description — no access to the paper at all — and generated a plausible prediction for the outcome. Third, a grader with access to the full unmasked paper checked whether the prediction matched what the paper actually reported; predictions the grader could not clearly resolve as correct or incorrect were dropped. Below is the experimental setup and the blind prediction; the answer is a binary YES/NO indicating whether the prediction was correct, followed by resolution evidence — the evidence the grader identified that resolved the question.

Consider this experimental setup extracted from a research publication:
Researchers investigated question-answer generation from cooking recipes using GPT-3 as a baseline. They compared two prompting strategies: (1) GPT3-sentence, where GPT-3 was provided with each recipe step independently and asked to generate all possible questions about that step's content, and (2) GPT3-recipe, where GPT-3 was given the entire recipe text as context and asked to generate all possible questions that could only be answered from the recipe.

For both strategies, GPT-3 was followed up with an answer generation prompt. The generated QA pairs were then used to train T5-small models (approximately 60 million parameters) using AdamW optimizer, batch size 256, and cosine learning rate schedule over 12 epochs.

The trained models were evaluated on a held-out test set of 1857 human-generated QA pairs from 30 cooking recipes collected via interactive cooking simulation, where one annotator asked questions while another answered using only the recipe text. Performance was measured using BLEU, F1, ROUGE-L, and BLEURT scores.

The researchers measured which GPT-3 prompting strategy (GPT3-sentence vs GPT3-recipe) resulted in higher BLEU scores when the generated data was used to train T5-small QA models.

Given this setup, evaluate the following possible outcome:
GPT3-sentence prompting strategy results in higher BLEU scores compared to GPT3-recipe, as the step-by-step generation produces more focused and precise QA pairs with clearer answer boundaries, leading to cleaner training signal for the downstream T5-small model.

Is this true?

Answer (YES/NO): NO